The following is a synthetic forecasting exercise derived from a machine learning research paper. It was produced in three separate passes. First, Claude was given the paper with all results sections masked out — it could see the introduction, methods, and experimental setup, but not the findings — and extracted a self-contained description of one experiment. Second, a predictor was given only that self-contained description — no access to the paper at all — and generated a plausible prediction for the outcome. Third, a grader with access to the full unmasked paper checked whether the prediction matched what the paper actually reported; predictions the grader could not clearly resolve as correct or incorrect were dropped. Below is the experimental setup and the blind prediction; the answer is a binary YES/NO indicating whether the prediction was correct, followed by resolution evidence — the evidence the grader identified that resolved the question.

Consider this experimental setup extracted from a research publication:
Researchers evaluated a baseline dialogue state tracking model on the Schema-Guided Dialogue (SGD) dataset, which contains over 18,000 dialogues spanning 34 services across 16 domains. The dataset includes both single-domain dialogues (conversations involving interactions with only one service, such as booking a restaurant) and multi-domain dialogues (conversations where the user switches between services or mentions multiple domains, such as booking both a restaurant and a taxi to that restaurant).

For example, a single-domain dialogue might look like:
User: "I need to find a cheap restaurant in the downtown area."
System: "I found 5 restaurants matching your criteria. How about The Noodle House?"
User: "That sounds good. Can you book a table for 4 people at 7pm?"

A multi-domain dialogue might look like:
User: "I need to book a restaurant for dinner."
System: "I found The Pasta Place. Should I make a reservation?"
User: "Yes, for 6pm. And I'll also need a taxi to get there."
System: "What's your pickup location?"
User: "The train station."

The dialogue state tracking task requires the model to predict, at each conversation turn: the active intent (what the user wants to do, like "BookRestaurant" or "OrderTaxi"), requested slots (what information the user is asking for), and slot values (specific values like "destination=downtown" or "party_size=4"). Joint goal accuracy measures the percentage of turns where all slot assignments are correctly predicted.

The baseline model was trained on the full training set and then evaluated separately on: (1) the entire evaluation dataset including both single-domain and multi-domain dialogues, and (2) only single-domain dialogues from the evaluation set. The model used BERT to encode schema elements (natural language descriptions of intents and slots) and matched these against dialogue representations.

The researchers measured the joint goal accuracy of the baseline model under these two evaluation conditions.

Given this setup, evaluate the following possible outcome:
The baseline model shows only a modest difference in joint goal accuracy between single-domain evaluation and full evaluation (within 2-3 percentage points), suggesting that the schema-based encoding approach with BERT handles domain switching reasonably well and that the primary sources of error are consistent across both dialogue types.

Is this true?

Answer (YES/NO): NO